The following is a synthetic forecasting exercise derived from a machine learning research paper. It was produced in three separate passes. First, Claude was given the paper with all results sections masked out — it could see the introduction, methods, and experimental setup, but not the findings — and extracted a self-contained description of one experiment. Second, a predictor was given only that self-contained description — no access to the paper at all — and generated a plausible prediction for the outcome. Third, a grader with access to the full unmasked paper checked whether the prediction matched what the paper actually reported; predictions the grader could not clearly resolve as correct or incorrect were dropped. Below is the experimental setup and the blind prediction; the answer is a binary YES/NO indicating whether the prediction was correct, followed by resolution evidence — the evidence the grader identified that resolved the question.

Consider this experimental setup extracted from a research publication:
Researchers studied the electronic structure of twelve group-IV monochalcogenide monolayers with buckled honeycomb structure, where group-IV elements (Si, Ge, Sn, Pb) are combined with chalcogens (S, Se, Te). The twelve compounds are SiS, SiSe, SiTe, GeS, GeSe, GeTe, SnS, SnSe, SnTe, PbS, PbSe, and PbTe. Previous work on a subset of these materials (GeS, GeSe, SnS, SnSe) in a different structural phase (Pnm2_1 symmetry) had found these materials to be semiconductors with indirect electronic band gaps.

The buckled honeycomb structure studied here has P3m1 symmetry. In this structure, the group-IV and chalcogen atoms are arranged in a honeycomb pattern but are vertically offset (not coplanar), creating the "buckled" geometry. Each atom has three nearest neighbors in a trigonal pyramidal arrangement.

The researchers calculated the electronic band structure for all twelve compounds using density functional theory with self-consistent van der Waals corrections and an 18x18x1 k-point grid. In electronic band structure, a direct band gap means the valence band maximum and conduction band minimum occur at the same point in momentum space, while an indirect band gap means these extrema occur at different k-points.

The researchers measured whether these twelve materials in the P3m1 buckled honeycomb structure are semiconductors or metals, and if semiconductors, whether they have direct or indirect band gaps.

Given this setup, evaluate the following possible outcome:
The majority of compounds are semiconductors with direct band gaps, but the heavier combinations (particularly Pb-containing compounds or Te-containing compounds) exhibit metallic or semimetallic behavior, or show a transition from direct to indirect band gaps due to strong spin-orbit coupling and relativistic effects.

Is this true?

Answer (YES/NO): NO